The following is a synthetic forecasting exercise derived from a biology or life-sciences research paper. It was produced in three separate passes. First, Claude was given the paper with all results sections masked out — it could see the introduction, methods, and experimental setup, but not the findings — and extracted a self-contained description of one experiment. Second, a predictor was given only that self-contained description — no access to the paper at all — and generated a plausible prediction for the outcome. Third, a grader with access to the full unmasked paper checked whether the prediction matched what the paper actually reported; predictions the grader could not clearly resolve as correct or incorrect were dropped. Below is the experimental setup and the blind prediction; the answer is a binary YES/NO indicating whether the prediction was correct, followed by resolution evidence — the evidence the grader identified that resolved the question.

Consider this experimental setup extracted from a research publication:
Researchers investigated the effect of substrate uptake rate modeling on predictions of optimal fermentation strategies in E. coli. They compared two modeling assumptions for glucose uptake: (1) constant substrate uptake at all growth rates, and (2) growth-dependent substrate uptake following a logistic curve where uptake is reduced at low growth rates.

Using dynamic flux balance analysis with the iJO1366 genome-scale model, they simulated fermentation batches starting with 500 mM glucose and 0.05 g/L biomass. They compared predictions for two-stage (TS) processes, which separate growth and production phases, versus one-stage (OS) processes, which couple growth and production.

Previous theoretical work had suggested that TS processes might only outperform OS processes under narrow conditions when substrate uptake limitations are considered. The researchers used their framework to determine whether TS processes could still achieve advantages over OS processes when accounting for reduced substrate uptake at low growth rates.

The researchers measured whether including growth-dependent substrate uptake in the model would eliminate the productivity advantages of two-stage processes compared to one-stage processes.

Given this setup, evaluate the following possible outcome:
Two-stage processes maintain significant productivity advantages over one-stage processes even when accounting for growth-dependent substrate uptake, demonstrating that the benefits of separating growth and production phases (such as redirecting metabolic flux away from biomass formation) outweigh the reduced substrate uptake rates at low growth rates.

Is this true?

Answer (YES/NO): YES